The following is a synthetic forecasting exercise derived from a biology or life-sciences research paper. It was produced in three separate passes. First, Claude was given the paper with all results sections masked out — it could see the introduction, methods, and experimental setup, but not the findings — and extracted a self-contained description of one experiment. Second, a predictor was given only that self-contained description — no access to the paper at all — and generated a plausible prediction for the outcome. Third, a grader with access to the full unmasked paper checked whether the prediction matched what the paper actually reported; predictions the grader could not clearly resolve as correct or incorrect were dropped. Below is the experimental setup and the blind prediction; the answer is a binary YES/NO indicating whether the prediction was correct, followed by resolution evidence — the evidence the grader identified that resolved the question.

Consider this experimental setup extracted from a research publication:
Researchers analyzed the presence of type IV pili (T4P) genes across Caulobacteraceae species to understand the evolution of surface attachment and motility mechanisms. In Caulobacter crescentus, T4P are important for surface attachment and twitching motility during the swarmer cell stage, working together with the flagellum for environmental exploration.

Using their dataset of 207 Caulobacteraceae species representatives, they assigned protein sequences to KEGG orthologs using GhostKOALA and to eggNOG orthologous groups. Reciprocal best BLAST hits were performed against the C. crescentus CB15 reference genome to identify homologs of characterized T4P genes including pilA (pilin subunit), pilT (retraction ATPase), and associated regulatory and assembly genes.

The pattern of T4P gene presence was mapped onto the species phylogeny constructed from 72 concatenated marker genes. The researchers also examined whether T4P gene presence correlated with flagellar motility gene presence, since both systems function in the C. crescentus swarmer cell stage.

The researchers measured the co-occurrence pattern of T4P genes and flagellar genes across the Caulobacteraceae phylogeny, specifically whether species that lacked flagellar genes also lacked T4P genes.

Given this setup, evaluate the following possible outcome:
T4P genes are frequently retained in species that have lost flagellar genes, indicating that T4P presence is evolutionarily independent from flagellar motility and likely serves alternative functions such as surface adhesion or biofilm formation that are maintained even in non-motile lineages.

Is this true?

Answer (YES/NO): YES